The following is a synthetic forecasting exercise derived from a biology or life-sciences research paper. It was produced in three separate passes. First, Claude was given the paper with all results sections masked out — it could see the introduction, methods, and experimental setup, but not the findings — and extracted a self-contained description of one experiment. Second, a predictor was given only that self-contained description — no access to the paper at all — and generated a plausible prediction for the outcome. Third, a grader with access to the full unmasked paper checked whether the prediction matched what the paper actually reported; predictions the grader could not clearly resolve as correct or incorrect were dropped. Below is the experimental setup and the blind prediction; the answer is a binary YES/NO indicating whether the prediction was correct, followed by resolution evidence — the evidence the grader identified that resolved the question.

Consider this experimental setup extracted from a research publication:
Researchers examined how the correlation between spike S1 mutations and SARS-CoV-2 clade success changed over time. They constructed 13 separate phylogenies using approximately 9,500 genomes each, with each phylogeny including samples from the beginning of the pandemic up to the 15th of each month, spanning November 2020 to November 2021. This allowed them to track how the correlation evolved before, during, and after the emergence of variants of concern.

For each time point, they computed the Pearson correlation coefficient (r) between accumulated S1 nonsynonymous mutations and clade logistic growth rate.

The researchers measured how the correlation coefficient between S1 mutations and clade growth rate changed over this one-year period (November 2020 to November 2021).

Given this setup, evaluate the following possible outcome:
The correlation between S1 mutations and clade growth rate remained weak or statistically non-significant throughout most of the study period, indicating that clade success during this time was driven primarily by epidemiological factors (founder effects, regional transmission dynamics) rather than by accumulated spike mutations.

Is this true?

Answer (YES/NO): NO